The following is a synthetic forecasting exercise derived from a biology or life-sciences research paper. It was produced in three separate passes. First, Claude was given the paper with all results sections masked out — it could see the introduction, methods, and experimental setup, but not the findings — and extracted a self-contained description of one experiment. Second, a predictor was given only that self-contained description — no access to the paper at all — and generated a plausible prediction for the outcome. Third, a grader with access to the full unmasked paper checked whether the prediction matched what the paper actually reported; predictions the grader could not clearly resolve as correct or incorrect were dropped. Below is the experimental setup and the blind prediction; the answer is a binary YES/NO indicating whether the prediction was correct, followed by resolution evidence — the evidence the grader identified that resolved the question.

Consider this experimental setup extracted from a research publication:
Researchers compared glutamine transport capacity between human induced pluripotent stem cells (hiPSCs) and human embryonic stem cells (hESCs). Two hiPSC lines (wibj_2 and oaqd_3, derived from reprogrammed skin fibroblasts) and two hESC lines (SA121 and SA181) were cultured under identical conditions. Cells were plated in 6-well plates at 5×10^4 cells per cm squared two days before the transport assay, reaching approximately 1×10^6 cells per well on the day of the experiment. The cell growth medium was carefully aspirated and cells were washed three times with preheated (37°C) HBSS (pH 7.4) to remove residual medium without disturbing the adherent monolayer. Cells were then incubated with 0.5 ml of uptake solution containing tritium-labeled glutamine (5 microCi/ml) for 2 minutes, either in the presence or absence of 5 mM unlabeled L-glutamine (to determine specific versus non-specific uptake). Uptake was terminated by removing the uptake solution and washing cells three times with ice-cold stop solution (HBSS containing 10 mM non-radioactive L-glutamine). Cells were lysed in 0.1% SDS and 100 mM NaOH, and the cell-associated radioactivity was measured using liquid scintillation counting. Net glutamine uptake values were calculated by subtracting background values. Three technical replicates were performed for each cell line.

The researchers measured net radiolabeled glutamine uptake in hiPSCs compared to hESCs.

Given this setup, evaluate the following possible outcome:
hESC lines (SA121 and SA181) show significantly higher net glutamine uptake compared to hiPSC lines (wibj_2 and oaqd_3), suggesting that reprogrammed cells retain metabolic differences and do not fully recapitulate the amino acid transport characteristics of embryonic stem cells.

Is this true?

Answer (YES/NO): NO